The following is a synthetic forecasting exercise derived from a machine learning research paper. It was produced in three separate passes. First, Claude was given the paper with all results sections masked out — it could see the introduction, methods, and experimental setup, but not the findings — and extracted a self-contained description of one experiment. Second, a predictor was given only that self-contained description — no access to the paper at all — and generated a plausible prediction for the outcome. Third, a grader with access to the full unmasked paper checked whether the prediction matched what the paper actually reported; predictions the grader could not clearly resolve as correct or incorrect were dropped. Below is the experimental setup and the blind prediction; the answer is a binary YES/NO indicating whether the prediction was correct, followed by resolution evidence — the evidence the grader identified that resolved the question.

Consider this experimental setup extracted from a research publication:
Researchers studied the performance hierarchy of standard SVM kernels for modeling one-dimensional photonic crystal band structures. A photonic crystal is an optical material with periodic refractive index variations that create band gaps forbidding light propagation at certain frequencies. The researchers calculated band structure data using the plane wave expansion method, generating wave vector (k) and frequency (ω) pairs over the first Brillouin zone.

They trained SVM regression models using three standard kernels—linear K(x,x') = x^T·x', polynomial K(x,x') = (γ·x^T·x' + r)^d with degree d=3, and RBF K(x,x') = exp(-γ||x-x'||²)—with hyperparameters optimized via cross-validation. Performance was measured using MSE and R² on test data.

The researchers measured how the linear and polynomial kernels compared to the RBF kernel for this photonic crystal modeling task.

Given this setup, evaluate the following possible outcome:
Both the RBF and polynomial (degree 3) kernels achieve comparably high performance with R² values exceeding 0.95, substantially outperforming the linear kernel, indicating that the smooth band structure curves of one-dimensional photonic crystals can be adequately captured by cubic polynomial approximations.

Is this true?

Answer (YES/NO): NO